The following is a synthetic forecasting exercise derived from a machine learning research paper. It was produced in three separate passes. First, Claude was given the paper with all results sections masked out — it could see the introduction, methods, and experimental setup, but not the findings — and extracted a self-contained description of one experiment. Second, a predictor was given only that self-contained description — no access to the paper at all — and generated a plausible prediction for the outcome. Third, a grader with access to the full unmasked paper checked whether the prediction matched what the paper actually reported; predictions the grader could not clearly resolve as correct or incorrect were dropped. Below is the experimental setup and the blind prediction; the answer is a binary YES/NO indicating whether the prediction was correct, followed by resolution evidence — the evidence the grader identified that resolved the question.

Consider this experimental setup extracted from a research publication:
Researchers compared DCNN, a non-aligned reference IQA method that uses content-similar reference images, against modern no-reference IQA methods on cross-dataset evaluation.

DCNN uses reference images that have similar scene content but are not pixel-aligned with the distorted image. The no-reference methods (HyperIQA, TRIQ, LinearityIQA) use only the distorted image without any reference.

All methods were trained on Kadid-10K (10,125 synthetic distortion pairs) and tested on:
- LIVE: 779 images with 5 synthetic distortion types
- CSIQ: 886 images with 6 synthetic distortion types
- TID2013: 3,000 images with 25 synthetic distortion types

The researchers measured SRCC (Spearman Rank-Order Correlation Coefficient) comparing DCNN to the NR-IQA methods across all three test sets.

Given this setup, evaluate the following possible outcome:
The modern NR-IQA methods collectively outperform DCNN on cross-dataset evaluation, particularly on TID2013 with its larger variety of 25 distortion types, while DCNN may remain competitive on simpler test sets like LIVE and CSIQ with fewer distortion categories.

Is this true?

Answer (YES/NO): NO